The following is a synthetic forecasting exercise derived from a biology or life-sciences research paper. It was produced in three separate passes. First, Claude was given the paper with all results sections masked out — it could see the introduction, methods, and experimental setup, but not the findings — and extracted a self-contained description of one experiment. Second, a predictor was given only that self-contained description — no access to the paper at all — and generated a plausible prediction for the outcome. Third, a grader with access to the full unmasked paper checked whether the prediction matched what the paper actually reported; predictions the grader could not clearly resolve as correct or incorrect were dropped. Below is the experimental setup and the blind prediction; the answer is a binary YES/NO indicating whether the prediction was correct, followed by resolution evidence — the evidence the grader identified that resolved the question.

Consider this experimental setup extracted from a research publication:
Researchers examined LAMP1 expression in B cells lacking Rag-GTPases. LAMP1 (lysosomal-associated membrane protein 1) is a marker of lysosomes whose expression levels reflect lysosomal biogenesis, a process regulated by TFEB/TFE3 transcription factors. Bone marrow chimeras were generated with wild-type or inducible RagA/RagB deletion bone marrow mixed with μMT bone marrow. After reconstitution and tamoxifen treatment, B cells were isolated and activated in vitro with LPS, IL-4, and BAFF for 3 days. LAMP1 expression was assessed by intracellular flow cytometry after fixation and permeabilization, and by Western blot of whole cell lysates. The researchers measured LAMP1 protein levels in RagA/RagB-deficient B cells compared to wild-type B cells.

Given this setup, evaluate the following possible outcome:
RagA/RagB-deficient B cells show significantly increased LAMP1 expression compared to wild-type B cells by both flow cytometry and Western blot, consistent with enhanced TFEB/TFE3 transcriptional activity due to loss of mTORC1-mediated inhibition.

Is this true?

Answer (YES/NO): NO